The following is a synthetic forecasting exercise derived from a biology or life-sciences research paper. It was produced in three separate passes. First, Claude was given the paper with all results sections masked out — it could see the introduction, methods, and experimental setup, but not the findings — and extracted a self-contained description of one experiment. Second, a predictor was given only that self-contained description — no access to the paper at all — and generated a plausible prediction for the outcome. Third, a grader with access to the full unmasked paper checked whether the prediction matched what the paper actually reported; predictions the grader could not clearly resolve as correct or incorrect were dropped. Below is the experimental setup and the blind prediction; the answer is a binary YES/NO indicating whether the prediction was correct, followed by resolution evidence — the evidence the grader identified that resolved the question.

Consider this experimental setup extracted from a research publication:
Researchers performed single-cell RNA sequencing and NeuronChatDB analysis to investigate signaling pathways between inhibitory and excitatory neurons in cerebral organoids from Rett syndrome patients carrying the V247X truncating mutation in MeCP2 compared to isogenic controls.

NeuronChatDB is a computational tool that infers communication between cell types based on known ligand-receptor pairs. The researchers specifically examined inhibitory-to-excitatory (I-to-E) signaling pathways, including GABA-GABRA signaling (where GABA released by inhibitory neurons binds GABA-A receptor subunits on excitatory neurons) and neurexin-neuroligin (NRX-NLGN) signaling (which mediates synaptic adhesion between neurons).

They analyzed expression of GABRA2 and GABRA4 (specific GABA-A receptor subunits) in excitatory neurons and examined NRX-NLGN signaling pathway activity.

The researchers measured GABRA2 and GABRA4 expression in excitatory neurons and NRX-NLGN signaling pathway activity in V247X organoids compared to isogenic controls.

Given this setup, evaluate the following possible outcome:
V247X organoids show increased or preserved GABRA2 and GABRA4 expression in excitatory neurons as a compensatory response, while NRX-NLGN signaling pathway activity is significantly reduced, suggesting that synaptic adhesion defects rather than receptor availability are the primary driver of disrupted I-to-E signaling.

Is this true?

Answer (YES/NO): NO